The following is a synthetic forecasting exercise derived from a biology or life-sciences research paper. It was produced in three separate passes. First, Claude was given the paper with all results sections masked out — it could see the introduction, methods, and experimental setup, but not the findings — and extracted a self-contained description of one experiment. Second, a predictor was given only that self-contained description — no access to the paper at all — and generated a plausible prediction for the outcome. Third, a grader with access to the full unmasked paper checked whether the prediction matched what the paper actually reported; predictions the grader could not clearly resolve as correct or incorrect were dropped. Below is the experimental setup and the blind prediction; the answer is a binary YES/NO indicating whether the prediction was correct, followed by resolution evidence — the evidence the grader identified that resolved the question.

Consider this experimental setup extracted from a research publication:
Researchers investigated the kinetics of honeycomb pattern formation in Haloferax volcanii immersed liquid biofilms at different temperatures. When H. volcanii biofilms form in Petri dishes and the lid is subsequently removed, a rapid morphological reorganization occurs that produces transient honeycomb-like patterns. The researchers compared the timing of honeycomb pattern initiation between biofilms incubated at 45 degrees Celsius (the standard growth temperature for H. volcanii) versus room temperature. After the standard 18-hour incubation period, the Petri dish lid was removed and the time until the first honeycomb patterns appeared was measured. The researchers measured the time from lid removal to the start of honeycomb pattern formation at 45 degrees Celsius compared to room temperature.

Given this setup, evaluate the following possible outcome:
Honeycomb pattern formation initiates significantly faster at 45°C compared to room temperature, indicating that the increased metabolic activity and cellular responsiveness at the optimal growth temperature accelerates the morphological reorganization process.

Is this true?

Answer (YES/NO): YES